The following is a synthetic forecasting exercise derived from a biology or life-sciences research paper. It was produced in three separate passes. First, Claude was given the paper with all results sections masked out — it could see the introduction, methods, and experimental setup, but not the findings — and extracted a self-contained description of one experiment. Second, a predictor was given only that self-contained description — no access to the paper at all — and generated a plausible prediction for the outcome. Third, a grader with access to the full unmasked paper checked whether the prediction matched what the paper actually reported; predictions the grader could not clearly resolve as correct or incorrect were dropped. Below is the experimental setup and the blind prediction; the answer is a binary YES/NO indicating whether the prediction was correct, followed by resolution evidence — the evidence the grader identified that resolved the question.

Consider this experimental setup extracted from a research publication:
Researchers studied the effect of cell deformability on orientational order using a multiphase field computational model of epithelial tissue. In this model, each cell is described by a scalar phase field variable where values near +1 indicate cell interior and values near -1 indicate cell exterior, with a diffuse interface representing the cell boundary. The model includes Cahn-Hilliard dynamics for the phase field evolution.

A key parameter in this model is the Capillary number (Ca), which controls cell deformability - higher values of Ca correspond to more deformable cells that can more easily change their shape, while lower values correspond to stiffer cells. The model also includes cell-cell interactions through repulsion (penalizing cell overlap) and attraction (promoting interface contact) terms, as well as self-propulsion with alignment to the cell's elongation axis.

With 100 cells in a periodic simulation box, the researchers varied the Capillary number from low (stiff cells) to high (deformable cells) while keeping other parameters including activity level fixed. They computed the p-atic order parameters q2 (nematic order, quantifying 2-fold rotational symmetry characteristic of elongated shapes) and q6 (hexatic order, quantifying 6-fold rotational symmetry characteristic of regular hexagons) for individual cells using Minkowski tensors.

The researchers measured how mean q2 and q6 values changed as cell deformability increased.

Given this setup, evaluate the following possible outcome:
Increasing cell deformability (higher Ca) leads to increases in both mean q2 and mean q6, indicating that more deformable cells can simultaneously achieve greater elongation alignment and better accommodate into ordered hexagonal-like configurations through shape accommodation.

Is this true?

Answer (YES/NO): NO